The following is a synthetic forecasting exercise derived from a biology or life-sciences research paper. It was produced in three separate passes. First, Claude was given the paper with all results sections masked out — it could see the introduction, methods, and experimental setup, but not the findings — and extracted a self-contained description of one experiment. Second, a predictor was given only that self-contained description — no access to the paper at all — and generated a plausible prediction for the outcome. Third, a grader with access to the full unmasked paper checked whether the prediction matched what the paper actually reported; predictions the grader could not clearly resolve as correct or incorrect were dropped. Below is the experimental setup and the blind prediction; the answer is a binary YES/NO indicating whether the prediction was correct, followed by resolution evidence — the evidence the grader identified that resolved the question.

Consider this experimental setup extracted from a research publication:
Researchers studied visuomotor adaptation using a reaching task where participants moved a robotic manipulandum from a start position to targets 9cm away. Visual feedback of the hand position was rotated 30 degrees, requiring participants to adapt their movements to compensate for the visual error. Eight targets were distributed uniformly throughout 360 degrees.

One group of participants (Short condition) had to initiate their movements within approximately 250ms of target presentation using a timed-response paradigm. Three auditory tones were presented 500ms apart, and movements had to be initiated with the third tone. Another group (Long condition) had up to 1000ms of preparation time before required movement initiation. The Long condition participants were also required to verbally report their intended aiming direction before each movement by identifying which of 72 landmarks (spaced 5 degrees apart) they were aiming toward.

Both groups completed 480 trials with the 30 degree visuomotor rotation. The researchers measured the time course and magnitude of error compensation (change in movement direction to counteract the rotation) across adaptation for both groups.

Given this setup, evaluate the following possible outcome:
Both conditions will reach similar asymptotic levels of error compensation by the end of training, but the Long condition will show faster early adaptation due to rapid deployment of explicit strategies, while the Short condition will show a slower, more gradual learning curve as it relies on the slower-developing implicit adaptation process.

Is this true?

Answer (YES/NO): NO